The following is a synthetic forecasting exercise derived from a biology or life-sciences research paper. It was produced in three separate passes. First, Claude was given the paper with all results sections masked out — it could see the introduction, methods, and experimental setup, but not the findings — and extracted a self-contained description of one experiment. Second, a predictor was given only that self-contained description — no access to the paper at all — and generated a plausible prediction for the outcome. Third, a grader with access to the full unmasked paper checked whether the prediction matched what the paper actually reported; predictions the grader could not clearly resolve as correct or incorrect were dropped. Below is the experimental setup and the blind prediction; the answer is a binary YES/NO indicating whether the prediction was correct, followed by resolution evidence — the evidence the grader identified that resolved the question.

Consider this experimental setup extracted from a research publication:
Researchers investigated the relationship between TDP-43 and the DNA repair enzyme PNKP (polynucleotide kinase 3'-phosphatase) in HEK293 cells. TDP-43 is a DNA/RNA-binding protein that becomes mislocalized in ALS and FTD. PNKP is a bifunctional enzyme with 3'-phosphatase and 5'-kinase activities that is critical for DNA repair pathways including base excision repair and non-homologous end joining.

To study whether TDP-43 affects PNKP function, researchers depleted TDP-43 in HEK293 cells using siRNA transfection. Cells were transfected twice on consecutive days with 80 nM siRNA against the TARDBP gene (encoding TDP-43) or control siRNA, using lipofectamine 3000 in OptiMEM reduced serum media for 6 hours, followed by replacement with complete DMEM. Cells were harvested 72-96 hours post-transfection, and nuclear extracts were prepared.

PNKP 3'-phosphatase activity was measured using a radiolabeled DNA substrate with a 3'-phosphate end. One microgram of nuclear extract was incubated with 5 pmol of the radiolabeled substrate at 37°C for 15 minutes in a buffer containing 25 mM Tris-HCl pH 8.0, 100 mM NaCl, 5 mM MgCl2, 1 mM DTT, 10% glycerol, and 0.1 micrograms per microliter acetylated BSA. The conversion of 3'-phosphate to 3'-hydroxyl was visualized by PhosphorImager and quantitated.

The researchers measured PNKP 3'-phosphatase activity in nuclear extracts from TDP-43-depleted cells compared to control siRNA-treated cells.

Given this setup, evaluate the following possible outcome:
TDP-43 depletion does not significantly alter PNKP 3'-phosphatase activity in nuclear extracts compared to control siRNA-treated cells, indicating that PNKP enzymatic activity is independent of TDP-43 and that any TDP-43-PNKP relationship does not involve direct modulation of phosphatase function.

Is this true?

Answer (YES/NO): NO